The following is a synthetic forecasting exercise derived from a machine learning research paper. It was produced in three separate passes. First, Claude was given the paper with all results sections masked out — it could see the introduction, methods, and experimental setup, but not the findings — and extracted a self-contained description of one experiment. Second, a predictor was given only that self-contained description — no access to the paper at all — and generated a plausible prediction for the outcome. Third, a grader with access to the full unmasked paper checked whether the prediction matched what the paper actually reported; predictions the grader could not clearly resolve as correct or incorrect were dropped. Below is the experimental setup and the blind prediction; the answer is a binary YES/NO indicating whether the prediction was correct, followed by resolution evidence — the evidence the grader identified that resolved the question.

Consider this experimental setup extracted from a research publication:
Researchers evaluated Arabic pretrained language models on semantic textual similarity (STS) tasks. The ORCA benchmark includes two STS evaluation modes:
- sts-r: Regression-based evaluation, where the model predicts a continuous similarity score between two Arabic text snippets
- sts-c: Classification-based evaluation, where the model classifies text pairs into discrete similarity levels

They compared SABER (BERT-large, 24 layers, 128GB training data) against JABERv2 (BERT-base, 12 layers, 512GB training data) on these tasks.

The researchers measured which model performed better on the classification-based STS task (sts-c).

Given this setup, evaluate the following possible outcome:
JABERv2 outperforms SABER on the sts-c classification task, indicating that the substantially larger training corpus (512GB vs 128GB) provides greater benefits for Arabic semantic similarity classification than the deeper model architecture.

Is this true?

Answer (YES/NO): YES